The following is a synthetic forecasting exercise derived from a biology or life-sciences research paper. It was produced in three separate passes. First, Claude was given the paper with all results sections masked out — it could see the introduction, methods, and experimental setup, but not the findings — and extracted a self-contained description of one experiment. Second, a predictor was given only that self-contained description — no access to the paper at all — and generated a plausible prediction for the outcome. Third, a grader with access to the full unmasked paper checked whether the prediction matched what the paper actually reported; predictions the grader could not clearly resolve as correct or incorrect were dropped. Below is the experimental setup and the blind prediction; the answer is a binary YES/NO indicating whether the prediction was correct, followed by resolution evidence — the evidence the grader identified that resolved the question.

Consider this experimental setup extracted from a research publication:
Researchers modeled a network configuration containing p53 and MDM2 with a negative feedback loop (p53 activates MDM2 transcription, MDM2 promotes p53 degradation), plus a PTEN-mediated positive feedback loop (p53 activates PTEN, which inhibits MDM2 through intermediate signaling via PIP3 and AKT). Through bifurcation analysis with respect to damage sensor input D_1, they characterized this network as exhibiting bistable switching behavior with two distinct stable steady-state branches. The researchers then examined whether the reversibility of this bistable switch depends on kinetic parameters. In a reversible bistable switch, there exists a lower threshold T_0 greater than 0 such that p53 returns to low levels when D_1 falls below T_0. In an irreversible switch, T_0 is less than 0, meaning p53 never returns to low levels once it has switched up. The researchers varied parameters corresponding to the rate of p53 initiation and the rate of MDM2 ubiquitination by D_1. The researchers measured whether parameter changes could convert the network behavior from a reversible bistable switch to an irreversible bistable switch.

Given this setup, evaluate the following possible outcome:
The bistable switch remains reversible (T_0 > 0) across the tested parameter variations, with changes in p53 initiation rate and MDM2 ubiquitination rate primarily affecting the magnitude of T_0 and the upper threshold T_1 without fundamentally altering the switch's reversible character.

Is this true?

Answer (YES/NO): NO